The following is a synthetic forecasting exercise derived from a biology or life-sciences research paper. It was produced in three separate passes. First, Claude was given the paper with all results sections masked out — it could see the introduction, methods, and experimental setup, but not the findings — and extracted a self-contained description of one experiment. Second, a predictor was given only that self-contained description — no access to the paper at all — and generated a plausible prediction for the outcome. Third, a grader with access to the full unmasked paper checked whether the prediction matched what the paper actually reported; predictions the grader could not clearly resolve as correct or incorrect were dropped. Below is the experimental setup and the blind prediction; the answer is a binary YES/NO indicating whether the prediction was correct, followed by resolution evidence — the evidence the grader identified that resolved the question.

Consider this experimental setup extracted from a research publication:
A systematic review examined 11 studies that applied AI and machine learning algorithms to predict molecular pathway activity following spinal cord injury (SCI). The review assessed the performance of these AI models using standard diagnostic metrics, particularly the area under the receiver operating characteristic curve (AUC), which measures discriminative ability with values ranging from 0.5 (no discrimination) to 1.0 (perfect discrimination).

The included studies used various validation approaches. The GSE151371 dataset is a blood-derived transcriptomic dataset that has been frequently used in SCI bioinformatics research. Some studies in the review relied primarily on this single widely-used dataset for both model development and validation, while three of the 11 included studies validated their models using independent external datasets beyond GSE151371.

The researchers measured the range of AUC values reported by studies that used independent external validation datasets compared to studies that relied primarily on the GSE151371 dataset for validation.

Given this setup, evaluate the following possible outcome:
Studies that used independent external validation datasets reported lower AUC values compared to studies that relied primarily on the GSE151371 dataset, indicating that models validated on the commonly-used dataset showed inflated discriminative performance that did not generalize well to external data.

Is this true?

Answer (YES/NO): YES